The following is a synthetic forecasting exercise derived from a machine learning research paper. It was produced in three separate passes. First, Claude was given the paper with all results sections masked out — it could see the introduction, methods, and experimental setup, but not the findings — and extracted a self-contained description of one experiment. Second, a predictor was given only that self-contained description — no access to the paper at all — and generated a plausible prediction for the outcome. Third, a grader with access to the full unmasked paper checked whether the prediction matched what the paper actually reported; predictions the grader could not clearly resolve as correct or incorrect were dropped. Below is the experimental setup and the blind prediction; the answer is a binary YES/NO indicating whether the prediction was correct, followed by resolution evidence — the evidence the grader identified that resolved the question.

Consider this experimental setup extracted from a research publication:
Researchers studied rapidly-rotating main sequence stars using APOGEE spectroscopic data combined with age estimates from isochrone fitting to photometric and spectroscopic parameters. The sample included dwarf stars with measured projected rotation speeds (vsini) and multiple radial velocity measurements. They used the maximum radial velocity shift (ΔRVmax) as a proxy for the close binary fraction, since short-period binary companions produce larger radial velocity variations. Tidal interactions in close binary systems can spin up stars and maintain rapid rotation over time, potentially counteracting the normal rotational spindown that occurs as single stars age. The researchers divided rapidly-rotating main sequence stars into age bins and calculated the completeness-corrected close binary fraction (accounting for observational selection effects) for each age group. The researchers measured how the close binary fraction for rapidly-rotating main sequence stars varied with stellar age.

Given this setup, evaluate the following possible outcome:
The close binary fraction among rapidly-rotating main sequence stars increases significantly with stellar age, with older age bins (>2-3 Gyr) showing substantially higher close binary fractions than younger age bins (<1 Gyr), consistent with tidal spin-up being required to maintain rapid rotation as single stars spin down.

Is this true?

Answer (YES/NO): YES